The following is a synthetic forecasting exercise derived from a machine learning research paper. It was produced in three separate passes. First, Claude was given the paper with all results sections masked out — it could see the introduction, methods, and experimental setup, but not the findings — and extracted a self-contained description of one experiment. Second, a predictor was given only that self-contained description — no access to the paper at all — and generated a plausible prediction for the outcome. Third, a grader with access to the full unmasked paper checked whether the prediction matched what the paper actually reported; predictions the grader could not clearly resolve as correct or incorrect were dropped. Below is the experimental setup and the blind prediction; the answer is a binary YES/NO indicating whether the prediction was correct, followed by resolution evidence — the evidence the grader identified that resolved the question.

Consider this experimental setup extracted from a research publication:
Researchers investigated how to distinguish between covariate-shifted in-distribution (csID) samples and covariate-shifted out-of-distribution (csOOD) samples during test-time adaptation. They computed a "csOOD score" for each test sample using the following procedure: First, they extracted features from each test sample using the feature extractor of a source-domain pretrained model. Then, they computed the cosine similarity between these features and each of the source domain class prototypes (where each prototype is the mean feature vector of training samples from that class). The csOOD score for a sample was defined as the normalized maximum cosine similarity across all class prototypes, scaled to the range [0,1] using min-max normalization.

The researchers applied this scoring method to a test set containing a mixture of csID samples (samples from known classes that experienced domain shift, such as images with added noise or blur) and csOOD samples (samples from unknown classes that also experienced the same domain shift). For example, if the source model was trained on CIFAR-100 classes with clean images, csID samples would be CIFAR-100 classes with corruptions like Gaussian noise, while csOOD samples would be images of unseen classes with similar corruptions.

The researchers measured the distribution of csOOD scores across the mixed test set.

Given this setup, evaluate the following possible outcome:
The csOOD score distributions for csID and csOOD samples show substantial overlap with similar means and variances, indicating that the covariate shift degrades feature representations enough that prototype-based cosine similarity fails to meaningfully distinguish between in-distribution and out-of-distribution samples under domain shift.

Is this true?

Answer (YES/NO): NO